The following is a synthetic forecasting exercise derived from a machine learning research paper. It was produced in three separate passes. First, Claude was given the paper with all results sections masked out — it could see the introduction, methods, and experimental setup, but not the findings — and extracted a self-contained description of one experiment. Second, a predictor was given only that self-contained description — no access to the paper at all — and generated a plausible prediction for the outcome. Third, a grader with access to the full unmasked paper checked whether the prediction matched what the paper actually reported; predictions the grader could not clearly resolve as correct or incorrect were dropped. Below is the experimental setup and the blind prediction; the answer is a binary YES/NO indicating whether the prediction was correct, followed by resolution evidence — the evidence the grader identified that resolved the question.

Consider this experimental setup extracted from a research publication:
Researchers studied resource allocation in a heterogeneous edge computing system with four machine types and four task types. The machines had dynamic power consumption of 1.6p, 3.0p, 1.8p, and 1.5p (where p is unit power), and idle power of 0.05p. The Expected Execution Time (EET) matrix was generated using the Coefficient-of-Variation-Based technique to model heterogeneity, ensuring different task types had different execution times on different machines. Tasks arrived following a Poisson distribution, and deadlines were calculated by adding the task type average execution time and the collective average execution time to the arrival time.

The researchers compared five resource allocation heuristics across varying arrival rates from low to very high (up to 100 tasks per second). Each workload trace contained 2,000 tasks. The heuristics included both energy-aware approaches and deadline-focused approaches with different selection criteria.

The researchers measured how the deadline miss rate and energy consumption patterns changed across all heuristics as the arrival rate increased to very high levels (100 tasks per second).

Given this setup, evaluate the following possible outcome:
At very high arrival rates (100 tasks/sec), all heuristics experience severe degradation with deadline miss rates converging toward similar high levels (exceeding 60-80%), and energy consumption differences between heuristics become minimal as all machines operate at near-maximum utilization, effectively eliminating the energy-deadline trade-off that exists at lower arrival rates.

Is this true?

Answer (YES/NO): NO